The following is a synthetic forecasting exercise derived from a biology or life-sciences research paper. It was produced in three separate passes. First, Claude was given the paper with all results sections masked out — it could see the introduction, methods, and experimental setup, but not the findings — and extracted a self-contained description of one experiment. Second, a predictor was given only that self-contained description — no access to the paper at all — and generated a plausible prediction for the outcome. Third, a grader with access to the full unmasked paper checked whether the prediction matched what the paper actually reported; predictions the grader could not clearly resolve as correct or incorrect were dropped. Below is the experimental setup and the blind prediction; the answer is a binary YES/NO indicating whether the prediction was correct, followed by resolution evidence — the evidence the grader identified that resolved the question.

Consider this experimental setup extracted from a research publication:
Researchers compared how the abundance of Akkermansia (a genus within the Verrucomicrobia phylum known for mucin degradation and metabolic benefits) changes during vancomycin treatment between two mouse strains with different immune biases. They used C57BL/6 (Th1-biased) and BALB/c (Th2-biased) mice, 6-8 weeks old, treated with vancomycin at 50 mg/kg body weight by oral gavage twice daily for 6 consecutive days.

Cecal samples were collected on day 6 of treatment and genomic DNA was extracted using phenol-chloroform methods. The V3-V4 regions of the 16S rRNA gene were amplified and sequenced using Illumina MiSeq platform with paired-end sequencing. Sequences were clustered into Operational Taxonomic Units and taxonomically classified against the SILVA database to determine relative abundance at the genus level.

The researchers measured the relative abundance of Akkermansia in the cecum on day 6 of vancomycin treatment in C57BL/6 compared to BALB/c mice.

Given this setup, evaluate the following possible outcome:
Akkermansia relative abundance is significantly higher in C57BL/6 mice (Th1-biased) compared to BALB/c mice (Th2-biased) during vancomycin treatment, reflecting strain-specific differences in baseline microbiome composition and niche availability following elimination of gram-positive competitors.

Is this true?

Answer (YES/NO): YES